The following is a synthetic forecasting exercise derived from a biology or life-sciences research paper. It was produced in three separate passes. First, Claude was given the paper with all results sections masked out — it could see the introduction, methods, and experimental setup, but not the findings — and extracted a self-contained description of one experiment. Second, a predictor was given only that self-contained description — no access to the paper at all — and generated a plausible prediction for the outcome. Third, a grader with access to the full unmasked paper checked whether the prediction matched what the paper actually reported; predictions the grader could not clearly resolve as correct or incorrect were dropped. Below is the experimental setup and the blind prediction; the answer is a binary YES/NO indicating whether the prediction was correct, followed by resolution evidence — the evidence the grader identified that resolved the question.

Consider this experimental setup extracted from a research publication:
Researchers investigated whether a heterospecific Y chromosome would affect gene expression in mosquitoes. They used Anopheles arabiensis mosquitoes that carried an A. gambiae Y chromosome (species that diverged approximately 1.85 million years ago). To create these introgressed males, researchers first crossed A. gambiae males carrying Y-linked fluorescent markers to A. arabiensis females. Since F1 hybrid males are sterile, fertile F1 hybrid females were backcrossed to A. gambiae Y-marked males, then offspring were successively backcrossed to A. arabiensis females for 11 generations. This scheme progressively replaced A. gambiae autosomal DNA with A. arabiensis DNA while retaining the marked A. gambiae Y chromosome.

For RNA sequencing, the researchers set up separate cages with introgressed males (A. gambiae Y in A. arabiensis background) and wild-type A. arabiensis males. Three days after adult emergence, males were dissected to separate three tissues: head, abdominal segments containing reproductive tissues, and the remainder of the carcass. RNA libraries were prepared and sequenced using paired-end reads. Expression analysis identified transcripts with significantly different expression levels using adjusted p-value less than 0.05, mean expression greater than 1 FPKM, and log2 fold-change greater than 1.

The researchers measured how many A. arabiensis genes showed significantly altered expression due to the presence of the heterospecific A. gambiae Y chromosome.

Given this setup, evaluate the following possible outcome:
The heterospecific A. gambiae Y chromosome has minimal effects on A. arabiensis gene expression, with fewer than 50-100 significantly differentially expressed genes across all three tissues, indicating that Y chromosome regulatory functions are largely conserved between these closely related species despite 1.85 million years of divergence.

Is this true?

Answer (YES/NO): YES